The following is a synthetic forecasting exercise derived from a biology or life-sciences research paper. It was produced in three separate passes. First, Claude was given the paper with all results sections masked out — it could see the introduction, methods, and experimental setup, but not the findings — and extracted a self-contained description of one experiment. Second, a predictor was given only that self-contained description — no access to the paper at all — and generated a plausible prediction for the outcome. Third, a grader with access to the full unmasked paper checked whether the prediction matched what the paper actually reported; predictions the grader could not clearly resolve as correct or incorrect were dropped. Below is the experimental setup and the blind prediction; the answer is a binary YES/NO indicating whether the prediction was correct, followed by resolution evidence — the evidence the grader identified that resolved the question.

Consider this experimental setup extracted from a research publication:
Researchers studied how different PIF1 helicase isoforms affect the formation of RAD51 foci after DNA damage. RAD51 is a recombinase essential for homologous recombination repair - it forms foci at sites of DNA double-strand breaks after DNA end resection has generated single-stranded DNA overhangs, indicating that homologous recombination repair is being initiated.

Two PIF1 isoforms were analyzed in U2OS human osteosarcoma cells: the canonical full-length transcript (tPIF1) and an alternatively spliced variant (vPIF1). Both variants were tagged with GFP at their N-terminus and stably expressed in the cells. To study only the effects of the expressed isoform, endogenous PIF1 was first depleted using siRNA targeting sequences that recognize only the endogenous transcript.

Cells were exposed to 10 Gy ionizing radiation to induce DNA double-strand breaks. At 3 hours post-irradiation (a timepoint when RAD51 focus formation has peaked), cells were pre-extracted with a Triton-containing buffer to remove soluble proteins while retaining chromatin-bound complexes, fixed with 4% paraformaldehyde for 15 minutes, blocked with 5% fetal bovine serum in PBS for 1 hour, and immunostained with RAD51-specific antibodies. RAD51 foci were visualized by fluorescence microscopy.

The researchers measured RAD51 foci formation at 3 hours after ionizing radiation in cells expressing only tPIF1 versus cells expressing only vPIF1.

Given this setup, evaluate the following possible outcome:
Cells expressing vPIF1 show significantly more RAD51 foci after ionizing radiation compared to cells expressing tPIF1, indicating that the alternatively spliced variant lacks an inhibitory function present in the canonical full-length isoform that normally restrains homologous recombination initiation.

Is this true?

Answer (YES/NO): NO